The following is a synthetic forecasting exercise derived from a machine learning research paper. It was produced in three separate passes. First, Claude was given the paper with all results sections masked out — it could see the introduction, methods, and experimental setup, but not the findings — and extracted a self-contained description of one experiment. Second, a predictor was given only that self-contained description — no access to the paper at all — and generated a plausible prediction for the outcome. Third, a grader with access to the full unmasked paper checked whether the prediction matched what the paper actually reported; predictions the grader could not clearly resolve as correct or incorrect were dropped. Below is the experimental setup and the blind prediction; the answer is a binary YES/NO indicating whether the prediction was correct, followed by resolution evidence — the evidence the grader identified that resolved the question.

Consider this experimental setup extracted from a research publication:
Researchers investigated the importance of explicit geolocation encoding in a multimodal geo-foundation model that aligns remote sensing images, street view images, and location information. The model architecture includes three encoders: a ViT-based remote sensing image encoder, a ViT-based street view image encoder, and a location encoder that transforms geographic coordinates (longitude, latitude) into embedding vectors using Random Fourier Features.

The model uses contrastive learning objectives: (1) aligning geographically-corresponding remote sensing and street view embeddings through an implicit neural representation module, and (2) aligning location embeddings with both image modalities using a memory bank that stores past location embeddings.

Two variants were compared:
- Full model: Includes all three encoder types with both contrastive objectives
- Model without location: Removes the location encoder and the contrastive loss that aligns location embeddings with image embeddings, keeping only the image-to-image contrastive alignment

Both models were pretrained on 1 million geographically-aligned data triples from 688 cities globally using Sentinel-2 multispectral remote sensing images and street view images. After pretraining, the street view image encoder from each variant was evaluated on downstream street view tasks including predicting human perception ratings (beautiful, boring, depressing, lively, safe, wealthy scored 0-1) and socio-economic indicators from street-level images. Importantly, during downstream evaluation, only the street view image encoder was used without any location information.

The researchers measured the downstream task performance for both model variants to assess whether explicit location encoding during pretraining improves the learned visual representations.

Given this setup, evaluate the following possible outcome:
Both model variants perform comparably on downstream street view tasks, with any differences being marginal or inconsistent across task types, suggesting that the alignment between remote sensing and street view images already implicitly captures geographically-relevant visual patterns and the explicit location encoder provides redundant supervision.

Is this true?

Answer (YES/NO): NO